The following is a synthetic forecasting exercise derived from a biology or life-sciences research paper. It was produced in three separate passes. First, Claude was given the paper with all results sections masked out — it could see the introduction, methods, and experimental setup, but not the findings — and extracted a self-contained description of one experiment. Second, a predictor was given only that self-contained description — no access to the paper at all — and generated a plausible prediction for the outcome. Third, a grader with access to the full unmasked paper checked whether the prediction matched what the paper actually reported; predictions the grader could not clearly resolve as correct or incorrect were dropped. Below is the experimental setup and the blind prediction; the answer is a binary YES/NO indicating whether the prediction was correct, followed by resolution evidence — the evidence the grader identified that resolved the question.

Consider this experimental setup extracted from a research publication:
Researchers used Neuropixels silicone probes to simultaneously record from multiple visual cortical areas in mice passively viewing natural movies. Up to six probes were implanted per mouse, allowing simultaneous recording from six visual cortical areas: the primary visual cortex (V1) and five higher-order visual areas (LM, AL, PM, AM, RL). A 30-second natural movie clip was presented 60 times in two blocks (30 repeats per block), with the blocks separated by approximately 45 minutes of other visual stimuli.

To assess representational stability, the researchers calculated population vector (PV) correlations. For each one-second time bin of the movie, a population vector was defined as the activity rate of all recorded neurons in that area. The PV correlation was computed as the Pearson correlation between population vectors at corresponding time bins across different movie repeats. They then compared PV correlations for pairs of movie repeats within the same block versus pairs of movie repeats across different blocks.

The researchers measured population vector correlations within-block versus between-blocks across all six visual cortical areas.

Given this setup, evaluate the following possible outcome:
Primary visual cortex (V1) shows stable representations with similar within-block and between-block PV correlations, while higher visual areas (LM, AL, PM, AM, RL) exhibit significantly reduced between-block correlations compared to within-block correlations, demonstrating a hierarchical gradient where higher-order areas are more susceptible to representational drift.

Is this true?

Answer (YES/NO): NO